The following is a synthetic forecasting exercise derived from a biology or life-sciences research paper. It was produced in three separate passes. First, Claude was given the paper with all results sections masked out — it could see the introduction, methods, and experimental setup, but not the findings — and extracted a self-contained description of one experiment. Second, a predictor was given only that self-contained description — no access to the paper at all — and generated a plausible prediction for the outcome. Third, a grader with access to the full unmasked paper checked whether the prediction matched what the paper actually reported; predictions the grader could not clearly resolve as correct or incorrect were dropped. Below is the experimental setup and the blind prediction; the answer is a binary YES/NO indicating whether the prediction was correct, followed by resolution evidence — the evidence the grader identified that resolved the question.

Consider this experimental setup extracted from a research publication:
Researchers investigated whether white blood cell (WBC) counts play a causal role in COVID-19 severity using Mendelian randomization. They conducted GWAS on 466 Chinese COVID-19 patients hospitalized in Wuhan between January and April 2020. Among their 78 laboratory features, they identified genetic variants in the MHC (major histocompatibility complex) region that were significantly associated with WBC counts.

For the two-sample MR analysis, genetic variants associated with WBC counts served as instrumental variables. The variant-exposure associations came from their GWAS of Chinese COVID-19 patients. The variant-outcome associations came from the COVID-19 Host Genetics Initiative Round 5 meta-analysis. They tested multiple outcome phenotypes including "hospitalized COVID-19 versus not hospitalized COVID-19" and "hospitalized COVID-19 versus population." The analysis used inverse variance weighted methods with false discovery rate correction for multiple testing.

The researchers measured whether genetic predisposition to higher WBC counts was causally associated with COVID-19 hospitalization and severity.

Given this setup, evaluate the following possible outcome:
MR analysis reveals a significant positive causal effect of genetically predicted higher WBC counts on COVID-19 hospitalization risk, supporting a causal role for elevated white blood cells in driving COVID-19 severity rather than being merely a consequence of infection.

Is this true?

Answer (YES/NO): YES